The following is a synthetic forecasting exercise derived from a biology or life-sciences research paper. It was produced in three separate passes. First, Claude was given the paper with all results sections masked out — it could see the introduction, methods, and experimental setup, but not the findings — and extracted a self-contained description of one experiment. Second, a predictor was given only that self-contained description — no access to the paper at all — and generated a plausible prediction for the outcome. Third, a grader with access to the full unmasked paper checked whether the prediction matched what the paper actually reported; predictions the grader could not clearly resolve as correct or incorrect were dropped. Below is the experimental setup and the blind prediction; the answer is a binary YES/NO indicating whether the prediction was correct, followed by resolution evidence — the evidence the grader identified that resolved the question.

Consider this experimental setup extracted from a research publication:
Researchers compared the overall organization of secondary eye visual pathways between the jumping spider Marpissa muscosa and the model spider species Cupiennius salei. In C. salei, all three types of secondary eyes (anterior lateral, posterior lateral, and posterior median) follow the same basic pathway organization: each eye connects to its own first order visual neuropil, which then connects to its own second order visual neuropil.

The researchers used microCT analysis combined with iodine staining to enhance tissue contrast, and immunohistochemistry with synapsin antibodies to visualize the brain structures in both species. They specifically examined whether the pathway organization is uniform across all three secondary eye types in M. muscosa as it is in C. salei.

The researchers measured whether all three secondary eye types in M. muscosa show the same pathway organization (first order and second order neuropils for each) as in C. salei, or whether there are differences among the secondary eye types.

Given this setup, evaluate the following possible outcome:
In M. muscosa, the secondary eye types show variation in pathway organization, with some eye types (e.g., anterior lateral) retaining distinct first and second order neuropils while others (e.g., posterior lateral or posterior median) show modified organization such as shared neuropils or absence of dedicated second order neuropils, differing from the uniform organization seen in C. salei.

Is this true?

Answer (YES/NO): YES